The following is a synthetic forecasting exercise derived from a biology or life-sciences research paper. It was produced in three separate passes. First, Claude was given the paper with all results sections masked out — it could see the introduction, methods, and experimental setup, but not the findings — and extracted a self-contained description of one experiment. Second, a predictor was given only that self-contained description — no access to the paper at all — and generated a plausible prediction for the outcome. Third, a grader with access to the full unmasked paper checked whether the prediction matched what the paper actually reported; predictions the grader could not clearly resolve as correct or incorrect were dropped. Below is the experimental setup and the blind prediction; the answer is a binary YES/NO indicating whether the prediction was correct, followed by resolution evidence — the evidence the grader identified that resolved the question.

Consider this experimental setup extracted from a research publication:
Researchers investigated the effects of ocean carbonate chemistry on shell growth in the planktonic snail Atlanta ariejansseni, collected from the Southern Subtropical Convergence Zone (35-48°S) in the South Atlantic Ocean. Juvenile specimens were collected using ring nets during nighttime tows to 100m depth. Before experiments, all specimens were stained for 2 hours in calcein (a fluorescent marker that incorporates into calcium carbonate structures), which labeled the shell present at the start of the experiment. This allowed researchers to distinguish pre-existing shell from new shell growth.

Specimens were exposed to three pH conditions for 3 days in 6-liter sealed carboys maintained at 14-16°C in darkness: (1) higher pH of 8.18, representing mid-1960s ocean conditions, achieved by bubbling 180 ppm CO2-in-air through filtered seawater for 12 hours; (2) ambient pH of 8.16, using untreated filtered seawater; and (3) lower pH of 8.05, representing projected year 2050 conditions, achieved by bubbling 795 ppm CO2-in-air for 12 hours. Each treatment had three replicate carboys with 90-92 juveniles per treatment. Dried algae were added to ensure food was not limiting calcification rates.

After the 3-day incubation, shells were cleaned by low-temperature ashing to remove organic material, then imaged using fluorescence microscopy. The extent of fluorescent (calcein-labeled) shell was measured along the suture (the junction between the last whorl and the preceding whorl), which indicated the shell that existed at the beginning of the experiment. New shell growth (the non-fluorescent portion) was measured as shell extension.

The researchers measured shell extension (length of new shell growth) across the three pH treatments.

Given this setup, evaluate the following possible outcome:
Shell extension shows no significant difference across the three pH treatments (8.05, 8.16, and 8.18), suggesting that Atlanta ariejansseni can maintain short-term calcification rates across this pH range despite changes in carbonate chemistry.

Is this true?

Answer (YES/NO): NO